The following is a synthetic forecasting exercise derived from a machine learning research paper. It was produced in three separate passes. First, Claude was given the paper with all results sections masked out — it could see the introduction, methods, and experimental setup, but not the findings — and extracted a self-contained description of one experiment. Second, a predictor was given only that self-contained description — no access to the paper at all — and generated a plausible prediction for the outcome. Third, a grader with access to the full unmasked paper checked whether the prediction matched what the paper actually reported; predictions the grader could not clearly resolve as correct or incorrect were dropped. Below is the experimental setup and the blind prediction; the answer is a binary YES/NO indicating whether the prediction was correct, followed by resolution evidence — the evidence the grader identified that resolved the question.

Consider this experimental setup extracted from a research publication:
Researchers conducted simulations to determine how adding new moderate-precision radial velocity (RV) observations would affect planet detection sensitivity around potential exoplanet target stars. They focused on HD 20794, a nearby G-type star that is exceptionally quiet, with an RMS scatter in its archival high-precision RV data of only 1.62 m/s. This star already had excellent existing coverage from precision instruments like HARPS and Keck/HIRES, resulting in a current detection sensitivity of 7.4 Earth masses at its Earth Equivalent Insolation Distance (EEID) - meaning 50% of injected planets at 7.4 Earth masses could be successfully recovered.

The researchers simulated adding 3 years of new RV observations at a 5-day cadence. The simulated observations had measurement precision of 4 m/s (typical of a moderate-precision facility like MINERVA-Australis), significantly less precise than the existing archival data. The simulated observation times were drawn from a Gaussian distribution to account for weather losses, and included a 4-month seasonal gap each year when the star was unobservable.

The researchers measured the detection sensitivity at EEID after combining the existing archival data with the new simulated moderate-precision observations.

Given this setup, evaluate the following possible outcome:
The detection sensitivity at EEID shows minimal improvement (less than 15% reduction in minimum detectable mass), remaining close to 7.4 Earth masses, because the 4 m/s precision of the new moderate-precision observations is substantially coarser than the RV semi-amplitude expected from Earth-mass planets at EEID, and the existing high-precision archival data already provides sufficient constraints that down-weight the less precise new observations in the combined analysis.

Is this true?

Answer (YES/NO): NO